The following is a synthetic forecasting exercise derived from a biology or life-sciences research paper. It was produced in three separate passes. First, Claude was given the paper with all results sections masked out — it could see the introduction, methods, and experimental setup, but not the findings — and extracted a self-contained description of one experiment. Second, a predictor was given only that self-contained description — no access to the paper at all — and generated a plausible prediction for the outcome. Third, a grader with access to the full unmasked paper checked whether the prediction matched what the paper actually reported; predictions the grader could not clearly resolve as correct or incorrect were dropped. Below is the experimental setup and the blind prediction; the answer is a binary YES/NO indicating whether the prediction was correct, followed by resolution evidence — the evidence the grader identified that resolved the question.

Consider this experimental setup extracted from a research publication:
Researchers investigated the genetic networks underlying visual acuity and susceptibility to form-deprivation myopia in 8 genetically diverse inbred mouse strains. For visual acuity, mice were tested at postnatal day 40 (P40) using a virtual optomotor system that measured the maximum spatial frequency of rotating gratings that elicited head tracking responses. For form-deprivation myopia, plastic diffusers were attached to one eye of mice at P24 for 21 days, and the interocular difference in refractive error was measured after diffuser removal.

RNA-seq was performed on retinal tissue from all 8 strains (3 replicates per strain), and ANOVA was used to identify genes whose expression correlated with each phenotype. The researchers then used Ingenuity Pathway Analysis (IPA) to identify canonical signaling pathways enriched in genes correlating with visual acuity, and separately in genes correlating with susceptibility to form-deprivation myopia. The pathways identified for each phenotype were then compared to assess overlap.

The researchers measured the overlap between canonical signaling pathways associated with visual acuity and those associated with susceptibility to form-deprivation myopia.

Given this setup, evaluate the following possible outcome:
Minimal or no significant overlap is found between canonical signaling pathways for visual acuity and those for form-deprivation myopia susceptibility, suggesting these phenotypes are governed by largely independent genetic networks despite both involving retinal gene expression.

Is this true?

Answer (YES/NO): YES